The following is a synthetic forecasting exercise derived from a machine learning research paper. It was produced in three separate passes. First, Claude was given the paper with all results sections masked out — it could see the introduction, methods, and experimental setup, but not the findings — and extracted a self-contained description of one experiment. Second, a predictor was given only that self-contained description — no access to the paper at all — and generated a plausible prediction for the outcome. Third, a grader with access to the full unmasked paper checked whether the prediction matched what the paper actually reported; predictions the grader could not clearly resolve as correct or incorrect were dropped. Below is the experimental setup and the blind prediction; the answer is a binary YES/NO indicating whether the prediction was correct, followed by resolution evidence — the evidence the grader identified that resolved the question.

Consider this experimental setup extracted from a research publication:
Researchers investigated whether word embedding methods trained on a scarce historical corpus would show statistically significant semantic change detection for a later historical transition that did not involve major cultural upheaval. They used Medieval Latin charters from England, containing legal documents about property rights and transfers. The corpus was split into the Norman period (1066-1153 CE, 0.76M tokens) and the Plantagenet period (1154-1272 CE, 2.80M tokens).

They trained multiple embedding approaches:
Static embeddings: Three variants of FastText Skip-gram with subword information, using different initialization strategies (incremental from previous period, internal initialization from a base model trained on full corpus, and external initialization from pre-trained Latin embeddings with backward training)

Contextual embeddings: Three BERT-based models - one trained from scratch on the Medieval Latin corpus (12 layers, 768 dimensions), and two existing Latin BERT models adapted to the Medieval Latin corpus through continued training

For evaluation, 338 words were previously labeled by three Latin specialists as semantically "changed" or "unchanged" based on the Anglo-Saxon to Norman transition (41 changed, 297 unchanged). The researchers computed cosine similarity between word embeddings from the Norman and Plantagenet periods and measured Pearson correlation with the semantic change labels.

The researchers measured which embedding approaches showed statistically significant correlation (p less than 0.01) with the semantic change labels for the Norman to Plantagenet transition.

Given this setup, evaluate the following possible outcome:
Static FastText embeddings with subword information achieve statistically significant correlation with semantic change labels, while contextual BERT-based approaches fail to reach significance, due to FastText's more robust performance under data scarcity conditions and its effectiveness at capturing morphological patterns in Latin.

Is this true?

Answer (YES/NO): NO